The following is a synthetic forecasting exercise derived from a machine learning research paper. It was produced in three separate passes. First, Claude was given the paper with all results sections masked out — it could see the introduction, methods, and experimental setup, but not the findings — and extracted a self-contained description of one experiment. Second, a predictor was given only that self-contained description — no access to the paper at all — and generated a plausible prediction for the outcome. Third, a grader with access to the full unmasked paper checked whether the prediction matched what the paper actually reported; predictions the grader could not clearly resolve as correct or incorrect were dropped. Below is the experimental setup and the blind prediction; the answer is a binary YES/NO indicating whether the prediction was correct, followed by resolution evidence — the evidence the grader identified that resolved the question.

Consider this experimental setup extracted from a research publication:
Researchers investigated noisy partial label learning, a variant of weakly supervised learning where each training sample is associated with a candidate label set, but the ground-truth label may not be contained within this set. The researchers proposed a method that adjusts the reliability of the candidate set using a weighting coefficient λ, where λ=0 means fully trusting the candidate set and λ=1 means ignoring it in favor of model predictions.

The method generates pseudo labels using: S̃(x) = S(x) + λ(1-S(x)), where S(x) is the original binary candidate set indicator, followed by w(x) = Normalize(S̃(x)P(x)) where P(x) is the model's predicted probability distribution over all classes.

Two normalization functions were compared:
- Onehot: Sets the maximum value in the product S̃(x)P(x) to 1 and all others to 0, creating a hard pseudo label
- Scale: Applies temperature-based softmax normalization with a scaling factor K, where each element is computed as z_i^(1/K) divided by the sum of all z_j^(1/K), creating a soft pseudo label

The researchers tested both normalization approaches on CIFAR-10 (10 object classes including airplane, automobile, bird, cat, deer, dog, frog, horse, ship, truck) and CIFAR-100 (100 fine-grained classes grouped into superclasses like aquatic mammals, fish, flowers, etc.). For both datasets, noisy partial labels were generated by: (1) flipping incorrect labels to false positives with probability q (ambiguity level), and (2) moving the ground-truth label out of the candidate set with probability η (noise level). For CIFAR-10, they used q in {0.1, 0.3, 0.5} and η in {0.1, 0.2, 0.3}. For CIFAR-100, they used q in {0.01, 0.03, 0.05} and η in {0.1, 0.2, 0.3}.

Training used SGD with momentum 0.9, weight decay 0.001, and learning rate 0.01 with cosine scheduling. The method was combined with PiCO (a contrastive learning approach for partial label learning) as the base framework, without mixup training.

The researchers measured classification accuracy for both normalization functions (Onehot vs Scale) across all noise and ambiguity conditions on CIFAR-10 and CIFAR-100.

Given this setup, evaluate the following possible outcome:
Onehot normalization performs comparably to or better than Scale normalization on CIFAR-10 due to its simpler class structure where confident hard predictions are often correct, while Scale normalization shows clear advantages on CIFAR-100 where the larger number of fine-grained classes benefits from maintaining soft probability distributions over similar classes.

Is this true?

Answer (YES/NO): YES